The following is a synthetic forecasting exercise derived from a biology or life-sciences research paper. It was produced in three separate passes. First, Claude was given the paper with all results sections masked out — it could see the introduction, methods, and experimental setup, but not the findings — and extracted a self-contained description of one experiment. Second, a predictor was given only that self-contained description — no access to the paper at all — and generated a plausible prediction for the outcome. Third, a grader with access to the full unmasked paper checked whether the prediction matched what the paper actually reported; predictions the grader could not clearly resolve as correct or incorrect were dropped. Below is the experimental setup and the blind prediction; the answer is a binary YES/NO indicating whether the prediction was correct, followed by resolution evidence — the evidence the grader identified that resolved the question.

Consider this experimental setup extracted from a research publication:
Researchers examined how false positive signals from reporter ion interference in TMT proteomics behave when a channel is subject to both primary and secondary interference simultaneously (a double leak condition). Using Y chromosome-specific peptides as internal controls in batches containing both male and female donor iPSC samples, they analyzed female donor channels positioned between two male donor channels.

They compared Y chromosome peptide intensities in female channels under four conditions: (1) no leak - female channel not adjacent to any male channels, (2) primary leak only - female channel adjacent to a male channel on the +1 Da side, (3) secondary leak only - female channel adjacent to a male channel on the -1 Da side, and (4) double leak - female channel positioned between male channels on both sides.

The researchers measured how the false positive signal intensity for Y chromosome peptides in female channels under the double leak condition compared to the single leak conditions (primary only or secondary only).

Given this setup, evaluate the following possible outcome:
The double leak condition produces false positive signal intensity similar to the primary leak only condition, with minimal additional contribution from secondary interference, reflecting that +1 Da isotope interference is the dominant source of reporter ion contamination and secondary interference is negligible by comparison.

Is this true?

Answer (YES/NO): NO